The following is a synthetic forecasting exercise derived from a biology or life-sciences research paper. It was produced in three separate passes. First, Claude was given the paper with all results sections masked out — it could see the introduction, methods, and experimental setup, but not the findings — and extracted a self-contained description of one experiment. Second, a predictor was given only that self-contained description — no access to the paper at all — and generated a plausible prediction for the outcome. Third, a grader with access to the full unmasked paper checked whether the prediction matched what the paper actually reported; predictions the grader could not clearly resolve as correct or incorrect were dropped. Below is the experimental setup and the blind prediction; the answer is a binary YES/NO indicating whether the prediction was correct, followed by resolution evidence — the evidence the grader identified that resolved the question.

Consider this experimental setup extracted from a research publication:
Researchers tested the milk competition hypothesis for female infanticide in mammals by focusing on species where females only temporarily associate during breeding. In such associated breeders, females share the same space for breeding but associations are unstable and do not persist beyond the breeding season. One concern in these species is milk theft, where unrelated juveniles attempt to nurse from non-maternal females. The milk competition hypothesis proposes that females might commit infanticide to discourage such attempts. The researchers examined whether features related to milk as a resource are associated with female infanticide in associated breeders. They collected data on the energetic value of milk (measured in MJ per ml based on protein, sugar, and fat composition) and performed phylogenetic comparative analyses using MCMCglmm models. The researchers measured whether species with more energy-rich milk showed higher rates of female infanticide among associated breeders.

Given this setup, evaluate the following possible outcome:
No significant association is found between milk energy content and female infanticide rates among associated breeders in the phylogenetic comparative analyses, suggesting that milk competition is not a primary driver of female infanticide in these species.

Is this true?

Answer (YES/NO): YES